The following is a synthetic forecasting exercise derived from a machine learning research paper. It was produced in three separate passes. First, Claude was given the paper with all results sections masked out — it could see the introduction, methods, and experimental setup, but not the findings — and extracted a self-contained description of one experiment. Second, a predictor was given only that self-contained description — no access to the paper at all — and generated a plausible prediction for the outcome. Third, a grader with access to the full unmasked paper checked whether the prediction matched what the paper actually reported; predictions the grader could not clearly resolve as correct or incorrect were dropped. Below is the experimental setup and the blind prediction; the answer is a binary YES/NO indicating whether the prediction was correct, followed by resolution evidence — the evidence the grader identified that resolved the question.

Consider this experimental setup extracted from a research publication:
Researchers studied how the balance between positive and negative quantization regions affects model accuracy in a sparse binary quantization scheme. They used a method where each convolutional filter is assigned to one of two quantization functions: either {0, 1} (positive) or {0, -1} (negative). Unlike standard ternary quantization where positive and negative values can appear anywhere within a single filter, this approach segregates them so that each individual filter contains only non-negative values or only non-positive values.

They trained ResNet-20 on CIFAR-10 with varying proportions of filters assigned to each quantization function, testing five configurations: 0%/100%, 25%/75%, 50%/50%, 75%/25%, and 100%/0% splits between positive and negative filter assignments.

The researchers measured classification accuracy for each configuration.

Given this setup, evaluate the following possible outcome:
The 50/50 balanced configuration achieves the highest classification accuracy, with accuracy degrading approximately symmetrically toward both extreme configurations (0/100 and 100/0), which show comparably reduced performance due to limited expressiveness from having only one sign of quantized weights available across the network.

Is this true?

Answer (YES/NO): YES